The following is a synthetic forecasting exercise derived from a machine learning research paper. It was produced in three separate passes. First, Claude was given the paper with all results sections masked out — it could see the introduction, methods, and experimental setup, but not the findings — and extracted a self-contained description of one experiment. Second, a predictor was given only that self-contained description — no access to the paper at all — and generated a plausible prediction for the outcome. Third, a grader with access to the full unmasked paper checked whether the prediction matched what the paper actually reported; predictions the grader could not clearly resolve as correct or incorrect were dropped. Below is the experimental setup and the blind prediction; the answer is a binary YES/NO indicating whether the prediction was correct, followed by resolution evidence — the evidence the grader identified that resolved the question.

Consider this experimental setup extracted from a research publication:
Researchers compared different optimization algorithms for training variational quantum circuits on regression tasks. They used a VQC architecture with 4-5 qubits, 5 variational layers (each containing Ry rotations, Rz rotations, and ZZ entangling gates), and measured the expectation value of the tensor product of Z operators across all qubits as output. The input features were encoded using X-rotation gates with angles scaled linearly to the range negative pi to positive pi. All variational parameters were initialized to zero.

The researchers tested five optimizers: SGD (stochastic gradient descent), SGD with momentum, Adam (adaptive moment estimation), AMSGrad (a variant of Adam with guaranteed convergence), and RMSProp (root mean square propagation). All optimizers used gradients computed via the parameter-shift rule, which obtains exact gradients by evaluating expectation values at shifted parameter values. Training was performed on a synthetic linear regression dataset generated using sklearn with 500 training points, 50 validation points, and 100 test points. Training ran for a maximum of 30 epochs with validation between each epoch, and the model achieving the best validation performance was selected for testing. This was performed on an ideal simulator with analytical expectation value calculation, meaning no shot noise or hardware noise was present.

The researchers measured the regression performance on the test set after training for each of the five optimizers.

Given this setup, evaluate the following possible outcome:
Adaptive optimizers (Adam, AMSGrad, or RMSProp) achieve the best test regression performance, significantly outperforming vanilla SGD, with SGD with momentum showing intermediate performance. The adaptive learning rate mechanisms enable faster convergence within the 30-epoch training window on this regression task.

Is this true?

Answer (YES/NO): NO